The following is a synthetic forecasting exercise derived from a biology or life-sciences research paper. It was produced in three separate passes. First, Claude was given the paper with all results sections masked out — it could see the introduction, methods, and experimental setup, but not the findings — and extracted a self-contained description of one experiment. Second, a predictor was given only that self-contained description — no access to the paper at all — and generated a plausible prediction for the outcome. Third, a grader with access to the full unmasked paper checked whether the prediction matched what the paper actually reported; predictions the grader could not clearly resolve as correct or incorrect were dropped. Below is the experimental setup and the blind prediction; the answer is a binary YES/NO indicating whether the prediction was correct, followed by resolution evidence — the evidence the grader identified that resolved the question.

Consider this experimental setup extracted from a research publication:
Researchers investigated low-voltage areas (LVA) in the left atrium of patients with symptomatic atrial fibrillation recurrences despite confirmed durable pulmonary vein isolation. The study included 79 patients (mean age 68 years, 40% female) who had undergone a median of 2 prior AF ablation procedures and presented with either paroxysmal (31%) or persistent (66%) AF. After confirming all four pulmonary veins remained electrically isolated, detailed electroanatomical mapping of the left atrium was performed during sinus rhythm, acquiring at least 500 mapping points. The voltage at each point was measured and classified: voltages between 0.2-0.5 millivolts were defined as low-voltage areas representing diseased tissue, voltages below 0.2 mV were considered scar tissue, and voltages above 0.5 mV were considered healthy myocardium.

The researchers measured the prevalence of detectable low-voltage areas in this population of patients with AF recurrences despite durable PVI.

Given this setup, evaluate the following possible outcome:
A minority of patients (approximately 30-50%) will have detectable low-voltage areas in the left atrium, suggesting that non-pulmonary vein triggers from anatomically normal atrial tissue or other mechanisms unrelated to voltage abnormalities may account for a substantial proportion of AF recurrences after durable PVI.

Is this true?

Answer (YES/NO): NO